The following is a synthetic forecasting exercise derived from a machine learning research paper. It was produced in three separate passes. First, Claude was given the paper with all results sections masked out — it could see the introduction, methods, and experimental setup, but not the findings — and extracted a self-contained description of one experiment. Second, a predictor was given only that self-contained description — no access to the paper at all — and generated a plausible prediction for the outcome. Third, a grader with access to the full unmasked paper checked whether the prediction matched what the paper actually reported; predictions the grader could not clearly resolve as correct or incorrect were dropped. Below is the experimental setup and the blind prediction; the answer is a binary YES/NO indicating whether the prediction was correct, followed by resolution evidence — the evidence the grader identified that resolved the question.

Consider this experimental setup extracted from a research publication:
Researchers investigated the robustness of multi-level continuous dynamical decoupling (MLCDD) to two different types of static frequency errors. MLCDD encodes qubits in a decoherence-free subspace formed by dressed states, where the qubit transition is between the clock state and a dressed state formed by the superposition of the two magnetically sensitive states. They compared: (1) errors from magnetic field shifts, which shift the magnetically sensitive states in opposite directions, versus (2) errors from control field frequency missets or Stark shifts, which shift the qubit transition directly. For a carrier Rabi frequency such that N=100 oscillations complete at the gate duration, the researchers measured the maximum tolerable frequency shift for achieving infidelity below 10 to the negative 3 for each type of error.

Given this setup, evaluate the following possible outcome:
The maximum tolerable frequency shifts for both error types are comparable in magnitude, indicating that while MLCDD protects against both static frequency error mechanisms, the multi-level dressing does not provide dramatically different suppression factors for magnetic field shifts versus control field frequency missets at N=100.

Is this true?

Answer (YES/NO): NO